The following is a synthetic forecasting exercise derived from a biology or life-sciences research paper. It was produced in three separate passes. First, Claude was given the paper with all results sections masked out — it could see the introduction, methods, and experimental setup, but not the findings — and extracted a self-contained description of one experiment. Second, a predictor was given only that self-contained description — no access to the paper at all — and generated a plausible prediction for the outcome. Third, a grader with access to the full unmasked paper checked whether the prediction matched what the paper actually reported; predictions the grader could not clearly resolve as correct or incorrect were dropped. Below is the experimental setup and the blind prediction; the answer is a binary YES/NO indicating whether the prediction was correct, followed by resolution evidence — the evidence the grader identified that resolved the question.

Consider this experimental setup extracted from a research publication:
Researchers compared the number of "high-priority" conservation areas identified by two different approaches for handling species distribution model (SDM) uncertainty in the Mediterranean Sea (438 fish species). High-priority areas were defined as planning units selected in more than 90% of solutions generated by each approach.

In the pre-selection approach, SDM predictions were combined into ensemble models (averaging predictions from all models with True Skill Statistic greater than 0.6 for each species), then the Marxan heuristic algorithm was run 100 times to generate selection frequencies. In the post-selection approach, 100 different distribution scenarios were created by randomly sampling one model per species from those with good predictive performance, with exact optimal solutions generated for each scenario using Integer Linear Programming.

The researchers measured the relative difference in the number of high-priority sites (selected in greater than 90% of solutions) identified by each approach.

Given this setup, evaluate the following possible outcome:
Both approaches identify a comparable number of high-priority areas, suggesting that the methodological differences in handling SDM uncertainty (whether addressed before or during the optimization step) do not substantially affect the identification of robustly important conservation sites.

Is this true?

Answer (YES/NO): NO